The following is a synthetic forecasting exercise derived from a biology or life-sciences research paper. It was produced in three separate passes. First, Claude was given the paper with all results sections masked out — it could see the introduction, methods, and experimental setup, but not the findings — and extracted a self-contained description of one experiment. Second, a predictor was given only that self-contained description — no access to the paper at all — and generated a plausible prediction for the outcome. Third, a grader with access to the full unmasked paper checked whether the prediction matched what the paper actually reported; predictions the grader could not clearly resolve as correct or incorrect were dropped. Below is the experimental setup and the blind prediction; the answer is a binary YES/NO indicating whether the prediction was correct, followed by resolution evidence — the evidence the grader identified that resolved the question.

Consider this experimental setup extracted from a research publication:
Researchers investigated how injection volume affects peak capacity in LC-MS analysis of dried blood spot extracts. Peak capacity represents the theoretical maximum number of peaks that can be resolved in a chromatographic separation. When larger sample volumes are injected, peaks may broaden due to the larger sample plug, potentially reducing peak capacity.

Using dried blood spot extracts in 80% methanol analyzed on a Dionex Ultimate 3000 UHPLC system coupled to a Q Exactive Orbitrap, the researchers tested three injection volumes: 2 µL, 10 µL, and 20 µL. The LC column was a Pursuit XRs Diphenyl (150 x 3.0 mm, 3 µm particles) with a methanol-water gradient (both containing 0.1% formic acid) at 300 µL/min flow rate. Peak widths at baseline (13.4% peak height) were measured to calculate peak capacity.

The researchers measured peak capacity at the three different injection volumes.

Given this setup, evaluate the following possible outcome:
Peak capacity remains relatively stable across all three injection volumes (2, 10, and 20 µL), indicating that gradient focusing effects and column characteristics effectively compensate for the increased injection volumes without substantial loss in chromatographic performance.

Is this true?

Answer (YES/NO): NO